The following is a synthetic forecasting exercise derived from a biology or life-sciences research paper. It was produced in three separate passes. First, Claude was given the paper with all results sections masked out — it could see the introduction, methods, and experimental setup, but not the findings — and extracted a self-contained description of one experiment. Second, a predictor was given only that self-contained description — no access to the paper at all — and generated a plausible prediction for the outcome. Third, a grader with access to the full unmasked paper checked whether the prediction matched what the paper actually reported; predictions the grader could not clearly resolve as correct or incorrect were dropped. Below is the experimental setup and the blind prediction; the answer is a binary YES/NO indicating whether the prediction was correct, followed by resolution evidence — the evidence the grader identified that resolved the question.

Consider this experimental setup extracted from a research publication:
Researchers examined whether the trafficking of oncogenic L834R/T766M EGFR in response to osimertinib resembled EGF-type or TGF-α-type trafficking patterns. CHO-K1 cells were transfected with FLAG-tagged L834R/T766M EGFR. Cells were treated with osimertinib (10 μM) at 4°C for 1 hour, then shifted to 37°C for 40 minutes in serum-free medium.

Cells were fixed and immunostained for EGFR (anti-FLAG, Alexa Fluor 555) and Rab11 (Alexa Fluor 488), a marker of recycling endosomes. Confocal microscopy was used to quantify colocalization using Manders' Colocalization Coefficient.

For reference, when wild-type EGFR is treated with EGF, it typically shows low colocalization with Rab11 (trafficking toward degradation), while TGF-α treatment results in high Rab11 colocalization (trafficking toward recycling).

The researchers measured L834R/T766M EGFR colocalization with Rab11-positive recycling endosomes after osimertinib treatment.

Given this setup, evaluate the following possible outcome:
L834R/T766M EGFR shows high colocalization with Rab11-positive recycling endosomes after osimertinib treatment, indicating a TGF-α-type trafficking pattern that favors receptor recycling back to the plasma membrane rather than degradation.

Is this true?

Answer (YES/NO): NO